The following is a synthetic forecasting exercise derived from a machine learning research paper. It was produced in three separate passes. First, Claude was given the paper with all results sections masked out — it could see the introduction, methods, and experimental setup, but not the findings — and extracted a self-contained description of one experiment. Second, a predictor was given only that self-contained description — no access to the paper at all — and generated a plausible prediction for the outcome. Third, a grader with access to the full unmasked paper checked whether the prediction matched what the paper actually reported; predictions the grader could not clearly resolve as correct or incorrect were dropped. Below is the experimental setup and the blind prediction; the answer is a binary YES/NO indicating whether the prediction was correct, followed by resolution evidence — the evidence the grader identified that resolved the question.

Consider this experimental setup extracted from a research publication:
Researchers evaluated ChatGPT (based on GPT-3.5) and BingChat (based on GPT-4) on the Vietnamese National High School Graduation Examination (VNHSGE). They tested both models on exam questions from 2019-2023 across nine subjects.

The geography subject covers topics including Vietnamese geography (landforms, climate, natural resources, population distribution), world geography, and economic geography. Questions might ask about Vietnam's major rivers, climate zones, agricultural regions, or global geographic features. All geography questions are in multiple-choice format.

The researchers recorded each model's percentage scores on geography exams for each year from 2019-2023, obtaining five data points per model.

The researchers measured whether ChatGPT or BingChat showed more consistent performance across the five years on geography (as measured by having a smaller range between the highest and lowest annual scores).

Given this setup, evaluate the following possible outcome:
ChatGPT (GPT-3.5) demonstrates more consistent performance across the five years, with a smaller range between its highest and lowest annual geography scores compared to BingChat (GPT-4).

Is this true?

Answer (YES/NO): NO